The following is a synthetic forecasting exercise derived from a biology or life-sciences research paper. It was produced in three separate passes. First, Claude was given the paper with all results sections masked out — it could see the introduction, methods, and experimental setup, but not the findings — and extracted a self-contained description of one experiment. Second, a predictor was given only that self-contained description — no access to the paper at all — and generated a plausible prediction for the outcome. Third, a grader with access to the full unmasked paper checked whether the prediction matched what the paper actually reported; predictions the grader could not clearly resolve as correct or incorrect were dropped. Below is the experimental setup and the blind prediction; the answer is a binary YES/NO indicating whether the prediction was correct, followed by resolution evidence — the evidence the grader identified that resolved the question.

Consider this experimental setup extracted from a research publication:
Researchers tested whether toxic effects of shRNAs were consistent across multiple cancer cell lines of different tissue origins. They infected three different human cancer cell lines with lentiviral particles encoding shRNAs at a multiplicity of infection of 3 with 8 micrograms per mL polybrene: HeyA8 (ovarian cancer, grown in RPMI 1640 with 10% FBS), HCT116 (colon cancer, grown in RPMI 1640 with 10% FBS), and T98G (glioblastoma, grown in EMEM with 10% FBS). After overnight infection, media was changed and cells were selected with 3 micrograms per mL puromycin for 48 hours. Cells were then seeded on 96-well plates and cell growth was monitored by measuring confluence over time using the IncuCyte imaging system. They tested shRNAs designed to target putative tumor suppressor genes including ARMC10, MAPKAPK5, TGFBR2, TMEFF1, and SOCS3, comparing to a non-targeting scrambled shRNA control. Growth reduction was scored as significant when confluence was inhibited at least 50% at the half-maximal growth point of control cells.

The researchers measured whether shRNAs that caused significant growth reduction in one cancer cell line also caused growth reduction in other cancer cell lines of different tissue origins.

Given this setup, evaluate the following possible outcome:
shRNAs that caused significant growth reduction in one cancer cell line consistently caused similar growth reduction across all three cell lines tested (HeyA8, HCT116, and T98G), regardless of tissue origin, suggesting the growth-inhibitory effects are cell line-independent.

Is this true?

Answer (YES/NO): NO